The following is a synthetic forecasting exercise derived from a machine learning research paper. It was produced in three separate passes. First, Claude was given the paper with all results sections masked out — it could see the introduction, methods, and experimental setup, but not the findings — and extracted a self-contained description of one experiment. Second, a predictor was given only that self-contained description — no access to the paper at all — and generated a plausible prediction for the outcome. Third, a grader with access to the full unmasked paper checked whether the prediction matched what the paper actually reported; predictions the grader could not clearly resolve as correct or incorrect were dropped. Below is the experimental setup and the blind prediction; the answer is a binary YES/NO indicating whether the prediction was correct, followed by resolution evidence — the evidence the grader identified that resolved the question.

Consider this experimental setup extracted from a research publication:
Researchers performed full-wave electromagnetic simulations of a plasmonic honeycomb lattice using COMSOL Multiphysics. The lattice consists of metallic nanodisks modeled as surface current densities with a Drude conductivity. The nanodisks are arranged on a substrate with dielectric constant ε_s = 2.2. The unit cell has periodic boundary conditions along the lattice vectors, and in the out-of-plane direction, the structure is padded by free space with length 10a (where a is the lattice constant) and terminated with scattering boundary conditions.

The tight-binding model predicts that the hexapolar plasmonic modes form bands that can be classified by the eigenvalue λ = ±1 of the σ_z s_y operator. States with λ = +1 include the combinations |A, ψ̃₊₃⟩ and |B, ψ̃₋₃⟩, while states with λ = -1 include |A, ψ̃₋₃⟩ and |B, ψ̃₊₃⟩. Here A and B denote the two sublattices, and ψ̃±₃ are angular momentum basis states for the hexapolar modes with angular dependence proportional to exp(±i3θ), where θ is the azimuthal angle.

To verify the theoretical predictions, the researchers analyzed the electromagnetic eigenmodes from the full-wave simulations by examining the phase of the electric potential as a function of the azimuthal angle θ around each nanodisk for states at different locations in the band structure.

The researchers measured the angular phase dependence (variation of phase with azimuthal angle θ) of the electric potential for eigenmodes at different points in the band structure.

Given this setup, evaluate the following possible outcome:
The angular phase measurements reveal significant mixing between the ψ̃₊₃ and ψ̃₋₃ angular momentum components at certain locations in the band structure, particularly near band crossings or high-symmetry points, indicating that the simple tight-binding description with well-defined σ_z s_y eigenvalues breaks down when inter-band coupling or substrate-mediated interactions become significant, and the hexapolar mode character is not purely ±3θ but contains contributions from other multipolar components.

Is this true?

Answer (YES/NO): NO